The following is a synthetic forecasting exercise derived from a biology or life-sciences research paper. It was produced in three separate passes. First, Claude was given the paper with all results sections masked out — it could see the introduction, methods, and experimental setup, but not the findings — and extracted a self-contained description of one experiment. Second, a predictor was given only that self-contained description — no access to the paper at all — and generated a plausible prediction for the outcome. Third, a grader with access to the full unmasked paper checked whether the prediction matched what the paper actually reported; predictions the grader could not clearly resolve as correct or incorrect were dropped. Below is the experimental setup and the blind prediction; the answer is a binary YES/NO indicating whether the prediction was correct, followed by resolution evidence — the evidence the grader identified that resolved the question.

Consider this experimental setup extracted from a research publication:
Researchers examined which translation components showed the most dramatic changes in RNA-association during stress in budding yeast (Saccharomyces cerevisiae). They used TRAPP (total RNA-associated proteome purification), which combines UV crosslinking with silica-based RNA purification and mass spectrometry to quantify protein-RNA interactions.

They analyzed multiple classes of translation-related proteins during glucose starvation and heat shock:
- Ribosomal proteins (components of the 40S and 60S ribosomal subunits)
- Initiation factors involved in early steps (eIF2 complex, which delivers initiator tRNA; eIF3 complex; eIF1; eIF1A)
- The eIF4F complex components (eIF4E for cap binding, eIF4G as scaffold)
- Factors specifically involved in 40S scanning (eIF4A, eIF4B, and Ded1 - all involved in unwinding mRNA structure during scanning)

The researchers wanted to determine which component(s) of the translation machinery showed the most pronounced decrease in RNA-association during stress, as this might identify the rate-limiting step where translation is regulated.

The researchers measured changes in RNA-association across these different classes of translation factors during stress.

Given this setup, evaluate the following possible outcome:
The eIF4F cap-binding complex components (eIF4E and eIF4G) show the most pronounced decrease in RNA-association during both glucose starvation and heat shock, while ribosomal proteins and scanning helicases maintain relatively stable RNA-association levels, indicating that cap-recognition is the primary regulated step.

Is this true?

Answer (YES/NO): NO